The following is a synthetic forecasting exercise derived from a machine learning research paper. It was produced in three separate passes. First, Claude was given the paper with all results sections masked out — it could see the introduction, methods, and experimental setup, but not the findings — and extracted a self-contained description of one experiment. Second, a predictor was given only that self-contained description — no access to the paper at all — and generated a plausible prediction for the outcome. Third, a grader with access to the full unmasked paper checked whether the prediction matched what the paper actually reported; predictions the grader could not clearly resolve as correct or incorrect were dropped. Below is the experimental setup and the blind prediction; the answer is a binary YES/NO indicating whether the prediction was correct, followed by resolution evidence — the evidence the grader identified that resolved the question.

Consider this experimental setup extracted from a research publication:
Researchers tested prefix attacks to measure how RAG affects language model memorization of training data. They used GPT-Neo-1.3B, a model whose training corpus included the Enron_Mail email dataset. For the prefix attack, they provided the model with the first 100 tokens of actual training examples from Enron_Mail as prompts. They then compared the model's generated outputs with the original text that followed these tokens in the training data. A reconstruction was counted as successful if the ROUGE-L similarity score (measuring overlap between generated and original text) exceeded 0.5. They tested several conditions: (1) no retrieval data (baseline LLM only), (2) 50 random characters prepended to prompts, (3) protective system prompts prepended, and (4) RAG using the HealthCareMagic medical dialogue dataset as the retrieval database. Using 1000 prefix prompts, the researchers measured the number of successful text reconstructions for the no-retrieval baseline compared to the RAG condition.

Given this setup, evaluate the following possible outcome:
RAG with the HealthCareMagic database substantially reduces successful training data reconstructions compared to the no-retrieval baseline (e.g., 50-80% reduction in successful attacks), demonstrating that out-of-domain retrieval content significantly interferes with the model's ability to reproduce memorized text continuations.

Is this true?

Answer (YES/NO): YES